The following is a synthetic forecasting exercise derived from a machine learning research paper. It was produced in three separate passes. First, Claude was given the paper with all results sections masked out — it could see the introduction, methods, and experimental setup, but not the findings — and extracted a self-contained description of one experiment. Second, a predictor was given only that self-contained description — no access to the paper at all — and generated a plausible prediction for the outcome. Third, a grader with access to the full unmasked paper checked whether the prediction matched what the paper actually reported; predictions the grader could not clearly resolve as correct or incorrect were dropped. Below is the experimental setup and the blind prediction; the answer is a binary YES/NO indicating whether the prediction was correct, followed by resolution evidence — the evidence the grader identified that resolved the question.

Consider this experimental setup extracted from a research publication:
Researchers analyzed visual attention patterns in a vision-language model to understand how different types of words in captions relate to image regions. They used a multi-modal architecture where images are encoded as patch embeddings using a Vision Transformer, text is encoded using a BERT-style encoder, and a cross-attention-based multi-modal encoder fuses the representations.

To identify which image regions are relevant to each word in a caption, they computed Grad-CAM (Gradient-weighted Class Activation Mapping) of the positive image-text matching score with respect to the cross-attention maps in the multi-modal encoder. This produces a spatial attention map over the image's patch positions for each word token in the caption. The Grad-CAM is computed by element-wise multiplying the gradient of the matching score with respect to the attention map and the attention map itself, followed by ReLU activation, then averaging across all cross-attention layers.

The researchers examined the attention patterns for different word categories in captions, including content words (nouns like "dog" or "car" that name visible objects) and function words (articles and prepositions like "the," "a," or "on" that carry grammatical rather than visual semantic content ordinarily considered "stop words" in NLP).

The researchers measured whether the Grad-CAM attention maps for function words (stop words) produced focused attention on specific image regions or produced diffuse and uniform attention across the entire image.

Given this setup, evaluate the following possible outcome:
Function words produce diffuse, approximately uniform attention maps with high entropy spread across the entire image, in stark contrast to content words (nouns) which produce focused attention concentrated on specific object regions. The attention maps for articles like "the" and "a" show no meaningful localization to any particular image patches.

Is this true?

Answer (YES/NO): NO